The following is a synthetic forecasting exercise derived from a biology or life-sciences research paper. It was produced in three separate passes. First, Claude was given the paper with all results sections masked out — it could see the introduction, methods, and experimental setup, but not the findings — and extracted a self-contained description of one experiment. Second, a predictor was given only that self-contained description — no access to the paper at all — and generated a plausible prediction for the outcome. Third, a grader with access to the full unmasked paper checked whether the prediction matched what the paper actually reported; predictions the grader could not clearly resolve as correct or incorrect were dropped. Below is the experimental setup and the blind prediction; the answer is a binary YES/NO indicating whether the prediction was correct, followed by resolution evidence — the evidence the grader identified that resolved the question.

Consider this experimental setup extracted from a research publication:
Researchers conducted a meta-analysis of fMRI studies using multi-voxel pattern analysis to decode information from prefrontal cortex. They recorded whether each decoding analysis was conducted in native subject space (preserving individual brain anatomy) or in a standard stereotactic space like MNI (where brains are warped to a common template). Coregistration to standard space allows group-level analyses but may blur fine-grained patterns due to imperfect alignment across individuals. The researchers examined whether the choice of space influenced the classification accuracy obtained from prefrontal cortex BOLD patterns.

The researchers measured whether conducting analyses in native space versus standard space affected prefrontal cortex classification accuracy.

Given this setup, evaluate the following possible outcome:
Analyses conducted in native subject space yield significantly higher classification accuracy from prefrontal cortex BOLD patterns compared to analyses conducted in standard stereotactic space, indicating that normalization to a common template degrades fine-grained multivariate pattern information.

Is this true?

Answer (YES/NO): NO